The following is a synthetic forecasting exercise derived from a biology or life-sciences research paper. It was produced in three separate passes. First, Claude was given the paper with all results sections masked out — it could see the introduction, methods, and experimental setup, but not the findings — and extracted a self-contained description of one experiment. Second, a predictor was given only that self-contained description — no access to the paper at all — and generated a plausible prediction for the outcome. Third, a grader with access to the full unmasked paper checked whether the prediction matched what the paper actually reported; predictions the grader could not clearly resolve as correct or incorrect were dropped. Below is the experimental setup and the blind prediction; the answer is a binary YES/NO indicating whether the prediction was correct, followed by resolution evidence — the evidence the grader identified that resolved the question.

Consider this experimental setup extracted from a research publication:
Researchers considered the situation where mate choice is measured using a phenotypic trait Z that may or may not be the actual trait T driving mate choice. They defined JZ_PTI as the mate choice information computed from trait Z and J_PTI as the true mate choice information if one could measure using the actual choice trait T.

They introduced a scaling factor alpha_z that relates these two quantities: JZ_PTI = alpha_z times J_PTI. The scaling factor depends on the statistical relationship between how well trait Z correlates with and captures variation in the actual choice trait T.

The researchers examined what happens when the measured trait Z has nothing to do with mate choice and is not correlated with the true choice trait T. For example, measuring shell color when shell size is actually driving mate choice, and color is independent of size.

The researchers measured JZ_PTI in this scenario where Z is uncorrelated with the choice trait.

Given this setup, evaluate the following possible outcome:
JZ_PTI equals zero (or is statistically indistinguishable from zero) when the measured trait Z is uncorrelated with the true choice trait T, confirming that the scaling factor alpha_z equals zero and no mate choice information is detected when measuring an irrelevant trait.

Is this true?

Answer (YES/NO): YES